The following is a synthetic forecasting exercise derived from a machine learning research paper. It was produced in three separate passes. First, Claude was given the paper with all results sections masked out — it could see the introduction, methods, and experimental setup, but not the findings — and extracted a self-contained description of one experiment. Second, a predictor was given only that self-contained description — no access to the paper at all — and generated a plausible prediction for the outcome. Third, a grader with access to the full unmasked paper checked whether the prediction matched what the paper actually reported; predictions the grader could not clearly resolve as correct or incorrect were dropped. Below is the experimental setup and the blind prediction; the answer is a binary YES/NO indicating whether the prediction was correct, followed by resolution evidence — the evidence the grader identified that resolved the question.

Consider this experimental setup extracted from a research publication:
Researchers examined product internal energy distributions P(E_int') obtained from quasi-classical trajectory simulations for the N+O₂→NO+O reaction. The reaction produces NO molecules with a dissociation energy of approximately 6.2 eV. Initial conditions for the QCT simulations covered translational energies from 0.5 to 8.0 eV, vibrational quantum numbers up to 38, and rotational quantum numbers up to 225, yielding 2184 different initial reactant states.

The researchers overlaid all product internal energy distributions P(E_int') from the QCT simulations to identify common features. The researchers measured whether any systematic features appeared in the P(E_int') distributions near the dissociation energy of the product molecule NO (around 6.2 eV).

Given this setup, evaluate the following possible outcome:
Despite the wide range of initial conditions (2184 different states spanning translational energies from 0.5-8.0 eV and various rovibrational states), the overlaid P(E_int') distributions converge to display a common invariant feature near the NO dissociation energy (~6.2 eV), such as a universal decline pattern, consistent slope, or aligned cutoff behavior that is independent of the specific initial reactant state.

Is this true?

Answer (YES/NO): YES